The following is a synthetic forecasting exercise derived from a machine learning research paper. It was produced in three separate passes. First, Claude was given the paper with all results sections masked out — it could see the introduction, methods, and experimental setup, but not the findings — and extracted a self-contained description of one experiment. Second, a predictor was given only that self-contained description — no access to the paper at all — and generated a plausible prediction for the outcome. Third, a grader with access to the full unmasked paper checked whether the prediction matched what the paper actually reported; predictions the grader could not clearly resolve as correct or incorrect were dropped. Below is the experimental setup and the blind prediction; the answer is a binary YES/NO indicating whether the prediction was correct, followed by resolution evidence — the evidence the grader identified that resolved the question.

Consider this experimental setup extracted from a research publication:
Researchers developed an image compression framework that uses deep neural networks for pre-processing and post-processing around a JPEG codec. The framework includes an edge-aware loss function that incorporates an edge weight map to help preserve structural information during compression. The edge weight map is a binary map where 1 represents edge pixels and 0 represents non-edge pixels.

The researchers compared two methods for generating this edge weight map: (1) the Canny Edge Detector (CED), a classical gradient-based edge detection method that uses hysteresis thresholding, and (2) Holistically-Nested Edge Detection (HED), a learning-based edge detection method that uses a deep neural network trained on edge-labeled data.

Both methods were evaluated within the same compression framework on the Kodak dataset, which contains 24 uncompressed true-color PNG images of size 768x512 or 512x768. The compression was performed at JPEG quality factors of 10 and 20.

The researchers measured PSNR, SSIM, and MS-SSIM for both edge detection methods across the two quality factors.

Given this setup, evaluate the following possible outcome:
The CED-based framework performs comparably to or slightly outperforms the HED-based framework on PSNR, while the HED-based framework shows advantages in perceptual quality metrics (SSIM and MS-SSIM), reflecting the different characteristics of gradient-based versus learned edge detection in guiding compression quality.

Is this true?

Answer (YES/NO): NO